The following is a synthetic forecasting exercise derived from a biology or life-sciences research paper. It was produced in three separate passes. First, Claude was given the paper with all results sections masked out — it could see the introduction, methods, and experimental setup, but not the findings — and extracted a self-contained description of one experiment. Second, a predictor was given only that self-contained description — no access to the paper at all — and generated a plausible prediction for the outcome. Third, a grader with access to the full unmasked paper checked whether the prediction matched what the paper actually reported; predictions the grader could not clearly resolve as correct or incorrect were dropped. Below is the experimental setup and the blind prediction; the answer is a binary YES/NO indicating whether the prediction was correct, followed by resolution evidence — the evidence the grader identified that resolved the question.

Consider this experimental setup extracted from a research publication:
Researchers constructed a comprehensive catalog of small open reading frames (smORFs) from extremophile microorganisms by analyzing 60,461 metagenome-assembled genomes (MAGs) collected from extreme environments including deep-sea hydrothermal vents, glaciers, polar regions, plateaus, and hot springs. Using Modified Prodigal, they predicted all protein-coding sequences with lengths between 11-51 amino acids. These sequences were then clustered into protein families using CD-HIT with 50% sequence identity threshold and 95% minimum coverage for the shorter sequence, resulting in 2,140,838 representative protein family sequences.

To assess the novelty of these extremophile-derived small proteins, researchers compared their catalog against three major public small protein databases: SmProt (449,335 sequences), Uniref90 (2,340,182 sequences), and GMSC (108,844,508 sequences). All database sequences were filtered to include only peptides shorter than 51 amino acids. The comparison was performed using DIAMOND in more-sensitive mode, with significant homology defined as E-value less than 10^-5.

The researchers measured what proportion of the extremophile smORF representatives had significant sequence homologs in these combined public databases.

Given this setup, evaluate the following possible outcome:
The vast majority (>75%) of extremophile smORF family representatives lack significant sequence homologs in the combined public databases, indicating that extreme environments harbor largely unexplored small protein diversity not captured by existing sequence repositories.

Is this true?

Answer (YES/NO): YES